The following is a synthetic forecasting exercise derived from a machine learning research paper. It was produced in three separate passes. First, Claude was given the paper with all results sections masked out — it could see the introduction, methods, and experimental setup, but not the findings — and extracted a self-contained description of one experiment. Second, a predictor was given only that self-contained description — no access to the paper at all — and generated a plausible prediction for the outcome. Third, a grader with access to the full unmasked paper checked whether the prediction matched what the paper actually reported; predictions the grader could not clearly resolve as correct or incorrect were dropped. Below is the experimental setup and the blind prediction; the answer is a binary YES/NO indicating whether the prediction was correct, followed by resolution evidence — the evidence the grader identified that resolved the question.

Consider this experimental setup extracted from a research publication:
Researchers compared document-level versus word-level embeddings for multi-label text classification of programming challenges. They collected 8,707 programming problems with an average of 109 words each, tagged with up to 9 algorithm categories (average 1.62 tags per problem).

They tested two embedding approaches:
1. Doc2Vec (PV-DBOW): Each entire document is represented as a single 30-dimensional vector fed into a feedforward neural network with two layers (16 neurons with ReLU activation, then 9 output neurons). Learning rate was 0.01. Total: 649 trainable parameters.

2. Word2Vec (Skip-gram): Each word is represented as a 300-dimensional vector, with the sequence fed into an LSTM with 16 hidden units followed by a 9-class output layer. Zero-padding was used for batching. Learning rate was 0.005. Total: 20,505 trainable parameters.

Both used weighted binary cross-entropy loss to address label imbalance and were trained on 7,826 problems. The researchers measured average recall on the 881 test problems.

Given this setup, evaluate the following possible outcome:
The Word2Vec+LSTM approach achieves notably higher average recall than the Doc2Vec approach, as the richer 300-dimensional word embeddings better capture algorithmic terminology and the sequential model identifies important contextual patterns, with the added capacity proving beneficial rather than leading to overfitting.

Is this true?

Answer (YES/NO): NO